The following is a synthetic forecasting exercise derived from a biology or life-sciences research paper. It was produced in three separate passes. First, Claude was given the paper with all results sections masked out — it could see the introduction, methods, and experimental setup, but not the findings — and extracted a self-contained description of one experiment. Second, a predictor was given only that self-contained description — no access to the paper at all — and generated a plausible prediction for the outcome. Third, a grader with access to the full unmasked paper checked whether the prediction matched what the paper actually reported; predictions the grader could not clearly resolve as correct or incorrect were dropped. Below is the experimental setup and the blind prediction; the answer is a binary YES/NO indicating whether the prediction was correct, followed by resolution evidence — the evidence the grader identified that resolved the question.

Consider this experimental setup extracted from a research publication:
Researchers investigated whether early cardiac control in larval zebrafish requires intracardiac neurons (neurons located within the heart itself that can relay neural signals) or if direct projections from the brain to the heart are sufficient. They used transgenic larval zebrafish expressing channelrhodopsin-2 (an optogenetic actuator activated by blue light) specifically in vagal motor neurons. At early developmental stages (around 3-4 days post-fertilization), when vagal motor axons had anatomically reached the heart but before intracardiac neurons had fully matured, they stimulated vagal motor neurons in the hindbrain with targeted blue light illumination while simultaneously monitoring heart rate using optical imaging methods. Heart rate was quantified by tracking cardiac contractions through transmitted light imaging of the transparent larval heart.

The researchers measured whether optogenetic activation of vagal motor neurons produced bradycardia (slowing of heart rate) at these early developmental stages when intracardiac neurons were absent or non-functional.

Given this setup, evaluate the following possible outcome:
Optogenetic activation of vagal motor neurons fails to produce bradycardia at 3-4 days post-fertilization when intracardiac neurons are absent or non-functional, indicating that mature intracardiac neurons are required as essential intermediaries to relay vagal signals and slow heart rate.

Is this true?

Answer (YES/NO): NO